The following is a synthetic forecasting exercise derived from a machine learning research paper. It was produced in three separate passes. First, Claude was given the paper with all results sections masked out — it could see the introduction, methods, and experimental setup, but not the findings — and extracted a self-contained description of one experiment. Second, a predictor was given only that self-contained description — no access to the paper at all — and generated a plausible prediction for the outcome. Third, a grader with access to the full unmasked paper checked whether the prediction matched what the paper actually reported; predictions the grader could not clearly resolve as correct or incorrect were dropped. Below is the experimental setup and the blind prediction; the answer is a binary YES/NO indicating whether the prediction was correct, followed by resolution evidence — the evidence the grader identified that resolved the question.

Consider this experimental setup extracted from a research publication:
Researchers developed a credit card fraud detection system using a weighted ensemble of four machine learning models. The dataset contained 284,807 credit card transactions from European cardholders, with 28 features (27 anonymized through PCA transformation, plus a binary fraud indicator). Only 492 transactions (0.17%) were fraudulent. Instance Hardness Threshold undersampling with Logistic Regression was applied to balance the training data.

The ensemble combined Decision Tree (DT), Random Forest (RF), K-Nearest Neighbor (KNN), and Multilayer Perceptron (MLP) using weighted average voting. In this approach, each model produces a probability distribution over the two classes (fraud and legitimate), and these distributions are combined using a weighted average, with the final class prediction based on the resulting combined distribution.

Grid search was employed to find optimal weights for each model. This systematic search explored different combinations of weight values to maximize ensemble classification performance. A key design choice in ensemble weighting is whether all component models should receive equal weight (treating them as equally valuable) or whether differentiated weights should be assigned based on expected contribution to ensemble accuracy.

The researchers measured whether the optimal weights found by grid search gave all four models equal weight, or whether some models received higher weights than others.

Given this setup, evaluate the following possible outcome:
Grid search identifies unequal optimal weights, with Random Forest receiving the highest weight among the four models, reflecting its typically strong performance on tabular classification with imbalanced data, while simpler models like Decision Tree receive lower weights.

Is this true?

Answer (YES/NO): NO